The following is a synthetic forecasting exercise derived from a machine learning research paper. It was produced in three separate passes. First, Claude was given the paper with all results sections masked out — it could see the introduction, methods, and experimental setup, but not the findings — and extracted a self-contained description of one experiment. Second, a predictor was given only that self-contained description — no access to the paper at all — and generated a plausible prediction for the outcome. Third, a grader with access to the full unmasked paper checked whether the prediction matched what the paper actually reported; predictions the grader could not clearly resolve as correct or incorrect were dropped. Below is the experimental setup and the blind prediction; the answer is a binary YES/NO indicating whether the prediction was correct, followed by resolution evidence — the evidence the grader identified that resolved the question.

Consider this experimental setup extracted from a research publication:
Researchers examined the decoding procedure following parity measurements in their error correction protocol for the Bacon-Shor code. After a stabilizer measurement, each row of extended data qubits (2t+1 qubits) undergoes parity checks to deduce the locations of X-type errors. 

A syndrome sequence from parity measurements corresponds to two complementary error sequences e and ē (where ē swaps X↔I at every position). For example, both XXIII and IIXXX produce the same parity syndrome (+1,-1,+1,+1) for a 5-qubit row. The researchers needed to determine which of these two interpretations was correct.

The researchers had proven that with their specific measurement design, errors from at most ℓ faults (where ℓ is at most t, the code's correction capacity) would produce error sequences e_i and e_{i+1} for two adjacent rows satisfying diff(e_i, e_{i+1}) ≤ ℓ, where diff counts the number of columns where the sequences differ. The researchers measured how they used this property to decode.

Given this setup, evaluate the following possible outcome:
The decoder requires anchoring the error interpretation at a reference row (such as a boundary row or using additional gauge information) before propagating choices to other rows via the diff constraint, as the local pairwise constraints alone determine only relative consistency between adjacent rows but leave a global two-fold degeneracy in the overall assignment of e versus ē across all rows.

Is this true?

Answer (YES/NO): NO